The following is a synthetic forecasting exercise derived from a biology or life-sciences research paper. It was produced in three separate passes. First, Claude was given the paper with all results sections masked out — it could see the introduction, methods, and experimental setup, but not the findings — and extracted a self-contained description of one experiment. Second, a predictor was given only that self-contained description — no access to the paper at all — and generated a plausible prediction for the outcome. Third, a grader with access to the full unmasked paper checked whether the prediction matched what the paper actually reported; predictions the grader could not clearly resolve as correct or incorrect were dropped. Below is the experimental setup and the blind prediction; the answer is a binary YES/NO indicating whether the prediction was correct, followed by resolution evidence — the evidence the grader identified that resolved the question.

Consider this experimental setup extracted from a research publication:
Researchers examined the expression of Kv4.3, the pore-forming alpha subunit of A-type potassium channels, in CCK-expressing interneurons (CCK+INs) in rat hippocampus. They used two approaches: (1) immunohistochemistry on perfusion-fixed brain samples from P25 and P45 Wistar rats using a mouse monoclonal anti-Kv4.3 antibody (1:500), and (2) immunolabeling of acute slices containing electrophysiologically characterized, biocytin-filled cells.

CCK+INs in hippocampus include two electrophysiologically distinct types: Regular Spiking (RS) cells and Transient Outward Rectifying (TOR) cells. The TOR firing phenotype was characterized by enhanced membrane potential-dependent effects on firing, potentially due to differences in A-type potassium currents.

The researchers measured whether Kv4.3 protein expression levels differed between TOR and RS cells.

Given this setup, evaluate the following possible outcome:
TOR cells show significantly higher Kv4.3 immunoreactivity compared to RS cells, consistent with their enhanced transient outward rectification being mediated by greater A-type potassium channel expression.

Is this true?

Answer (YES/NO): NO